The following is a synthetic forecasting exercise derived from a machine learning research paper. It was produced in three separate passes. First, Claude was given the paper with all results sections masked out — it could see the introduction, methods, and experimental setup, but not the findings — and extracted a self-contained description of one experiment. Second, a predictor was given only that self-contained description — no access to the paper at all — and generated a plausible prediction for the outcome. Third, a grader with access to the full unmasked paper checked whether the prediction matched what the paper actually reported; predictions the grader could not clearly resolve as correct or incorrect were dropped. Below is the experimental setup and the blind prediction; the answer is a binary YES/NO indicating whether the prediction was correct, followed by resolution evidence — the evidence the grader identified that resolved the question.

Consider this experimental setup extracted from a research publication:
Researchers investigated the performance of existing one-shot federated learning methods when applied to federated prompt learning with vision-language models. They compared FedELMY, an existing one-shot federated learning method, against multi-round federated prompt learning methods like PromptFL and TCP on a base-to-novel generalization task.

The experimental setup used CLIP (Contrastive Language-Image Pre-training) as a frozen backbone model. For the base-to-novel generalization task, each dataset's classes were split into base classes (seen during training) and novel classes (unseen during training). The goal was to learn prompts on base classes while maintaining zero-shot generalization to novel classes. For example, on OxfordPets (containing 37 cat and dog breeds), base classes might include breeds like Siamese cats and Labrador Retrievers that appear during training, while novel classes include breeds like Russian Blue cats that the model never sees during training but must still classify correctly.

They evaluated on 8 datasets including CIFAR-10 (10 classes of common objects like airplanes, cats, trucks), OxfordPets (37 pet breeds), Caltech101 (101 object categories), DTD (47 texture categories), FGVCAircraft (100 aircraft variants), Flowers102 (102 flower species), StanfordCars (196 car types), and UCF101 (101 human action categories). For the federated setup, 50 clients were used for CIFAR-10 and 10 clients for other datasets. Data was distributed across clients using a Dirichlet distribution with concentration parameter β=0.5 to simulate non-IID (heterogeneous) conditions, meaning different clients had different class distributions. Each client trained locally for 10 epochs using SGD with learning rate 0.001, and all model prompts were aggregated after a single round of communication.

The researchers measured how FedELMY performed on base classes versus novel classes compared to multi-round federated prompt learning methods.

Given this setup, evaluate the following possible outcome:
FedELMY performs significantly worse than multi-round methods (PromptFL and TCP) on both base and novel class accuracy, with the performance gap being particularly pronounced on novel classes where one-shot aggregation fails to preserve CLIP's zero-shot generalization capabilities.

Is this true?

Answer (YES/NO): NO